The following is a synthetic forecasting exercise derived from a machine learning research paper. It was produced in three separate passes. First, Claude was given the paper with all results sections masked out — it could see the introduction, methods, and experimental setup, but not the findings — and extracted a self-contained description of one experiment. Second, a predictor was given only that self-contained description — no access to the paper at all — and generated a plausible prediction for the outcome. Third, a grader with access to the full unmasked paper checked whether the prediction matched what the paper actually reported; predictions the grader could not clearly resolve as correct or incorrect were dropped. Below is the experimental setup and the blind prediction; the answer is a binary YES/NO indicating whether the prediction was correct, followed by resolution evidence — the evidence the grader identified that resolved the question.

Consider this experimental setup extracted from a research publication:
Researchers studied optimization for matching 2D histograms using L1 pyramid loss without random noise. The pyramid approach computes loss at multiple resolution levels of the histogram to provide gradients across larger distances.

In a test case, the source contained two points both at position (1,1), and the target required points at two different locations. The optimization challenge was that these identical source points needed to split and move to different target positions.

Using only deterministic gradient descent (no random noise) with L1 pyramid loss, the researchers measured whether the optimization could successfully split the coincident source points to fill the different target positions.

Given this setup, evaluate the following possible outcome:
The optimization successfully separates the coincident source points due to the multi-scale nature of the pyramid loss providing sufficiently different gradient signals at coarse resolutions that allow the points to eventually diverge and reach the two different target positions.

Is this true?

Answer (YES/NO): NO